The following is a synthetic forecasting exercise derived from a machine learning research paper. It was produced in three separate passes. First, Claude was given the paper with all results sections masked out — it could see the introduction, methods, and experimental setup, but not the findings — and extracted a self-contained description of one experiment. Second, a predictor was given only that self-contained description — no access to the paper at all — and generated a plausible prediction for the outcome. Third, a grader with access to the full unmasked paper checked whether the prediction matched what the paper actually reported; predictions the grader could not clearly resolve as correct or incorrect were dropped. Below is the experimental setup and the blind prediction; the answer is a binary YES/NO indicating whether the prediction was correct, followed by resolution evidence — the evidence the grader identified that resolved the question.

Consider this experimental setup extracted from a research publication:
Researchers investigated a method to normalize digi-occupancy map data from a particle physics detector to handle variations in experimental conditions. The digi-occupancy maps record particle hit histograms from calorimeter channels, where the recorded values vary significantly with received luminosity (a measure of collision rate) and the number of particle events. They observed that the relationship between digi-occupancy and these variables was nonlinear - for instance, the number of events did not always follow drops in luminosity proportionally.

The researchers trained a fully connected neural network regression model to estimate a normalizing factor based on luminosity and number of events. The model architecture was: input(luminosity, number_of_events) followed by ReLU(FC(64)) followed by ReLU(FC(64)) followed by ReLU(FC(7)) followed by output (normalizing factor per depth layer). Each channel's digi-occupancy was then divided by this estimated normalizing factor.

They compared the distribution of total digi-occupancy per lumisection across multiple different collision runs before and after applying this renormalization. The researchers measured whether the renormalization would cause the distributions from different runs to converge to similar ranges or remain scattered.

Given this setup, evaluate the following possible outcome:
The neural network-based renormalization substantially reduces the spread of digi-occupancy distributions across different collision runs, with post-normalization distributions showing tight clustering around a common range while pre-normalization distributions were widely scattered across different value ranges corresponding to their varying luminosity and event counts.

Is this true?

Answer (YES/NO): YES